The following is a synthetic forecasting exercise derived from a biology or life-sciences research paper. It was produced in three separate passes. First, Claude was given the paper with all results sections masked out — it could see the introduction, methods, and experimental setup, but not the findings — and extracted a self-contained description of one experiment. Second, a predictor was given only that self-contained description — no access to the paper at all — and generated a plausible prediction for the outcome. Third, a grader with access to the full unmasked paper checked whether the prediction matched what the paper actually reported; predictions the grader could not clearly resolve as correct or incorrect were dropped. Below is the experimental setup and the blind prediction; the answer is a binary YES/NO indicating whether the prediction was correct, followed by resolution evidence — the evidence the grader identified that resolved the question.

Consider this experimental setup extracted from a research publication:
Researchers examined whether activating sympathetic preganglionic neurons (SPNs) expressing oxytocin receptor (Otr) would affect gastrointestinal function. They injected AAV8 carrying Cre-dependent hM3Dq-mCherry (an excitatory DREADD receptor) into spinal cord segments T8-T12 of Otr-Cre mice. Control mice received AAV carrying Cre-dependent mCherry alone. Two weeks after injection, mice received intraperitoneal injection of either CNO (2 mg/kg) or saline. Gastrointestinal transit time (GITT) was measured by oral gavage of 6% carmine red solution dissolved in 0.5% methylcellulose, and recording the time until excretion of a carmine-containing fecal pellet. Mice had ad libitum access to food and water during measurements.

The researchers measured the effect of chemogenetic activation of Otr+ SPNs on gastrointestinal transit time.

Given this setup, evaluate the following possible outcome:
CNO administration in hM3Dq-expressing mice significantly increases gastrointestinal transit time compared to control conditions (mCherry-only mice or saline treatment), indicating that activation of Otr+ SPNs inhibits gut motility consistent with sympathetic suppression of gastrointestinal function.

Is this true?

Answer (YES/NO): NO